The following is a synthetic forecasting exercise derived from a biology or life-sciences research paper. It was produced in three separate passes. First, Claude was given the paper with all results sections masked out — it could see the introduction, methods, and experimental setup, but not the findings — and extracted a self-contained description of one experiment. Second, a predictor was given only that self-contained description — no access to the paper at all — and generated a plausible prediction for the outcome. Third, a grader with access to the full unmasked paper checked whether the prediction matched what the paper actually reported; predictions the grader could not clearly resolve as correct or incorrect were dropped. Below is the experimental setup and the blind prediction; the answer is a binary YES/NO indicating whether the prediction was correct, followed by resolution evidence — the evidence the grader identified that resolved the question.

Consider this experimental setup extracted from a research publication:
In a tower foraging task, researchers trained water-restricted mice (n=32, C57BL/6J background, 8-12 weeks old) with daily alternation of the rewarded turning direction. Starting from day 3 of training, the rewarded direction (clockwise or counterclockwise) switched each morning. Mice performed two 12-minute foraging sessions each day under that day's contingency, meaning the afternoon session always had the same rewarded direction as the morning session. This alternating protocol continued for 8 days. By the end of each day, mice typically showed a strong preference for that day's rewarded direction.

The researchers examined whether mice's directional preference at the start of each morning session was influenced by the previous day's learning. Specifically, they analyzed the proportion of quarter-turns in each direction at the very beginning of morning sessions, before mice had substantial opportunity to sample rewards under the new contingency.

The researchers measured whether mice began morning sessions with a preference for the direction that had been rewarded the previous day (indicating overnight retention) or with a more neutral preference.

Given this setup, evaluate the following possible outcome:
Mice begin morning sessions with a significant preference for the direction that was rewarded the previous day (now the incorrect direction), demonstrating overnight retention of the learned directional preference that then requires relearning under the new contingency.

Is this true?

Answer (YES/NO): YES